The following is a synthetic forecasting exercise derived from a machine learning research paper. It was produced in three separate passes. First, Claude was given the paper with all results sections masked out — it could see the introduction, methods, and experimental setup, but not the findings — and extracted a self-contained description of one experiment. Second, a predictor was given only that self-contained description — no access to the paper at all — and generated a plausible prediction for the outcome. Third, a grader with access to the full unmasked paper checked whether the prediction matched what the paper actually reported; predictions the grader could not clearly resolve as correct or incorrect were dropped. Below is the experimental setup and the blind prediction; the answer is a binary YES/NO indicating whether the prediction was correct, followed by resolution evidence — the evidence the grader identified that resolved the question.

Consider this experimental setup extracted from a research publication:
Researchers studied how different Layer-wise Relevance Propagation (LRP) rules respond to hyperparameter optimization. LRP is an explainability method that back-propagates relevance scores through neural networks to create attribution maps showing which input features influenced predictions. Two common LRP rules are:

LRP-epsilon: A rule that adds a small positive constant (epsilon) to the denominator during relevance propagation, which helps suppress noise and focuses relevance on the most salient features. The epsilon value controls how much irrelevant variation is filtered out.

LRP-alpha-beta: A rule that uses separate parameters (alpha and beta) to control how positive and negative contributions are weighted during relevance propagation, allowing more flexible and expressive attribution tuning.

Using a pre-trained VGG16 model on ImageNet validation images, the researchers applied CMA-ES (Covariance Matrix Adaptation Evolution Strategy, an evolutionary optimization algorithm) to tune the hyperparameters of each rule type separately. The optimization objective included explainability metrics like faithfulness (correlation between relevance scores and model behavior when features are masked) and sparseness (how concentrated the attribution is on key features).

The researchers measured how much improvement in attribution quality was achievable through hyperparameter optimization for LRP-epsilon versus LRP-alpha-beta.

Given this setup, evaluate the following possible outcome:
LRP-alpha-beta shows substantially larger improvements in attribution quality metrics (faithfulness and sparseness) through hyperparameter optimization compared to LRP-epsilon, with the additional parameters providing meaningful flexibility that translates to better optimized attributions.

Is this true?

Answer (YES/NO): NO